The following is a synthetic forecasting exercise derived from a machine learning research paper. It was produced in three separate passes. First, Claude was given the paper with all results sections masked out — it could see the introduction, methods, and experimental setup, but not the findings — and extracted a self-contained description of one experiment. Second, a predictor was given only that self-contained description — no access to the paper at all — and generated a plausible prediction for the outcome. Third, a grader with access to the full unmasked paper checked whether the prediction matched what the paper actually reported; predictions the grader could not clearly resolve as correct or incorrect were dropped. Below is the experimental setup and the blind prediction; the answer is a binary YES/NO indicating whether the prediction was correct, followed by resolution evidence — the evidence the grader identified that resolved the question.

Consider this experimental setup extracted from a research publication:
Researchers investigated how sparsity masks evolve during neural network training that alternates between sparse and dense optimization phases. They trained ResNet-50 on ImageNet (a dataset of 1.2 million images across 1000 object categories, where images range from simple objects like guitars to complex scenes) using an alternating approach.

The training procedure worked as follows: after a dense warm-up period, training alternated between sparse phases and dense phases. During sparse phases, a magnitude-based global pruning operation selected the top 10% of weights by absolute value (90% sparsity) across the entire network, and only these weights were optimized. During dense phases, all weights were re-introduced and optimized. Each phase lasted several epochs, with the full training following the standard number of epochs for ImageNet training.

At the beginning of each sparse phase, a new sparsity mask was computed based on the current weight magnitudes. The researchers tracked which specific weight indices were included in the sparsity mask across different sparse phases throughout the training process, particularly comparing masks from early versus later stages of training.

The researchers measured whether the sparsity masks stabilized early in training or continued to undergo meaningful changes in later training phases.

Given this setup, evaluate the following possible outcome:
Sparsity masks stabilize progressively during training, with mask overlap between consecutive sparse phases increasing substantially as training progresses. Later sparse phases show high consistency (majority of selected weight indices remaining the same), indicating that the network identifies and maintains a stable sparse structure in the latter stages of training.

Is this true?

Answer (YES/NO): YES